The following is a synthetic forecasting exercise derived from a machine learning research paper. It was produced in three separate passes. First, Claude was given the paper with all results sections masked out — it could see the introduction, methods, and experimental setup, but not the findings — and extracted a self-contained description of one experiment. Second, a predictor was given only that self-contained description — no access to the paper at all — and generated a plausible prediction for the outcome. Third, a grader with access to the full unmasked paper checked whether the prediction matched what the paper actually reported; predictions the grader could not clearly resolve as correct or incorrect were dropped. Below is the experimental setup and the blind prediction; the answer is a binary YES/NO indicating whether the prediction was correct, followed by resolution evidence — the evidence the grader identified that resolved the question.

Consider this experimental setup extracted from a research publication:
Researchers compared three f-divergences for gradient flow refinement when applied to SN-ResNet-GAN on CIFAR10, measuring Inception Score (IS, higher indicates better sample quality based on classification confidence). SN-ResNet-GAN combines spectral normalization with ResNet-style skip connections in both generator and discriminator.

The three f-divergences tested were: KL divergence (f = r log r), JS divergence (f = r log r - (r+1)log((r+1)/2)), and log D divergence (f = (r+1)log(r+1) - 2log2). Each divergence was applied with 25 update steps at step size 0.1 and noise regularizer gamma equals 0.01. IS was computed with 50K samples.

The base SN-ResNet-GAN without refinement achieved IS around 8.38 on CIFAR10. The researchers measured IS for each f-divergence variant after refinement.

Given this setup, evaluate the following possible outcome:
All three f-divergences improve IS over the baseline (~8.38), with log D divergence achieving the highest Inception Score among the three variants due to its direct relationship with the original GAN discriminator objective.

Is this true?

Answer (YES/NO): NO